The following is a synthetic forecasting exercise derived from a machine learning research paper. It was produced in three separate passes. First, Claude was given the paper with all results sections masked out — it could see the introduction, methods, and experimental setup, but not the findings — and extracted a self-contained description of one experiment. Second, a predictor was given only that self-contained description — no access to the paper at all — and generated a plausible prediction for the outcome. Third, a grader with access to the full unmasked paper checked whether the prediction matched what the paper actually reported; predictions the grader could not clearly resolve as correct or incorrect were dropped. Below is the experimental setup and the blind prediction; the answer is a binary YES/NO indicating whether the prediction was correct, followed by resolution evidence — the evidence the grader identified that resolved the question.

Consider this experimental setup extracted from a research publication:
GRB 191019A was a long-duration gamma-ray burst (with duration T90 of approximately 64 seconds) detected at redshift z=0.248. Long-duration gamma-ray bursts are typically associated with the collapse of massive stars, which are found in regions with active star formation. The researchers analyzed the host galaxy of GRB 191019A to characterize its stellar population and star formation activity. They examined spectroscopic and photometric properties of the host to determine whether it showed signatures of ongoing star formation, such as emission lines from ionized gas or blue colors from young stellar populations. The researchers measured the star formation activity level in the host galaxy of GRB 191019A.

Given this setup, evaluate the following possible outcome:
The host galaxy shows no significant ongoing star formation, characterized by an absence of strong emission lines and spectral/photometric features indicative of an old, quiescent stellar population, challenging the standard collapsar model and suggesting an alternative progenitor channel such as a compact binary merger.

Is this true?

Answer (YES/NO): YES